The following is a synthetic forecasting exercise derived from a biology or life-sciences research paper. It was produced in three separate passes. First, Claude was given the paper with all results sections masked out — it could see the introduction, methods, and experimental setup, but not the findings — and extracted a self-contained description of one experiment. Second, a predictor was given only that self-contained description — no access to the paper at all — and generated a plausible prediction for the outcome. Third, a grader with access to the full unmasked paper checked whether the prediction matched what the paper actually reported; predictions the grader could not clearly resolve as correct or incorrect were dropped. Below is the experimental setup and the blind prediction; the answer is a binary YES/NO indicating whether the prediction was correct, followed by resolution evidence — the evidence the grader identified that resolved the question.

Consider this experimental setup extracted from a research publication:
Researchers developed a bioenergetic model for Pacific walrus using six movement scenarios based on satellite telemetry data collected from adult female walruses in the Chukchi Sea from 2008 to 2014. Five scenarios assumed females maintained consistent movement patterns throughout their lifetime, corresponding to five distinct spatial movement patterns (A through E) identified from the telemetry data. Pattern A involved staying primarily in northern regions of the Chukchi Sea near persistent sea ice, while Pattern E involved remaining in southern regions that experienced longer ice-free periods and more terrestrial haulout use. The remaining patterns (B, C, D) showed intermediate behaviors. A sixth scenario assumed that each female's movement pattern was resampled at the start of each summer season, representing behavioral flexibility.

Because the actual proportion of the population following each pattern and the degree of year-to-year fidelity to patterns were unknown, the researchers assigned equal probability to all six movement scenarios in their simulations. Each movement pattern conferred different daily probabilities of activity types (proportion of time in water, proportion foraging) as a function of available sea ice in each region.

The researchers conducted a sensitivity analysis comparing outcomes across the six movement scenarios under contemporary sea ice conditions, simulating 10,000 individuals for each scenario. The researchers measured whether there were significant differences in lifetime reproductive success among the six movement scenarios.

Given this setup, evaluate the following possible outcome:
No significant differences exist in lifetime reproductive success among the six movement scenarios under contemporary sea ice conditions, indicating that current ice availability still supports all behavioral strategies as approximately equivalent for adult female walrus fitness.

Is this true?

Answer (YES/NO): NO